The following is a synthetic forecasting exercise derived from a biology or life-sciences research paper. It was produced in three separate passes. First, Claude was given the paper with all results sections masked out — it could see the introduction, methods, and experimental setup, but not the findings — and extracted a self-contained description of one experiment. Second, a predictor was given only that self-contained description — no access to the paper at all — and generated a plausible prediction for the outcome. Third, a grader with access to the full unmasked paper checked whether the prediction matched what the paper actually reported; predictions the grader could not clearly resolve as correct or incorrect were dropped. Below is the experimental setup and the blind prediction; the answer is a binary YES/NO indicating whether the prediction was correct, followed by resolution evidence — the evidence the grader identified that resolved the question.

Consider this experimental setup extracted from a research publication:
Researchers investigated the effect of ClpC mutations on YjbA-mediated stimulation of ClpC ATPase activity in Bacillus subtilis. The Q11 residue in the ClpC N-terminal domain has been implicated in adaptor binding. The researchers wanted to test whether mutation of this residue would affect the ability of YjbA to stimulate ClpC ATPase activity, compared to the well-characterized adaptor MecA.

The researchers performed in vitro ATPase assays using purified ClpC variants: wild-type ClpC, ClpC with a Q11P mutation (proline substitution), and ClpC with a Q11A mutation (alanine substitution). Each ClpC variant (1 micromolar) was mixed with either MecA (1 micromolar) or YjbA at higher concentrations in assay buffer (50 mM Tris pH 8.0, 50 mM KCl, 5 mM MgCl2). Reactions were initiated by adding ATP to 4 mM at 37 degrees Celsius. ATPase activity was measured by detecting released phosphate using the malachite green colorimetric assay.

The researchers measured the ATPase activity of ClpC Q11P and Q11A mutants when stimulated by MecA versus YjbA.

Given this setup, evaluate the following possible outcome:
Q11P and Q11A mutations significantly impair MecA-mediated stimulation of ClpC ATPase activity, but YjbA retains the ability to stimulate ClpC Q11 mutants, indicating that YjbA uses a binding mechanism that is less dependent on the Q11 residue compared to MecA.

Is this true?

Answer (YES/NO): NO